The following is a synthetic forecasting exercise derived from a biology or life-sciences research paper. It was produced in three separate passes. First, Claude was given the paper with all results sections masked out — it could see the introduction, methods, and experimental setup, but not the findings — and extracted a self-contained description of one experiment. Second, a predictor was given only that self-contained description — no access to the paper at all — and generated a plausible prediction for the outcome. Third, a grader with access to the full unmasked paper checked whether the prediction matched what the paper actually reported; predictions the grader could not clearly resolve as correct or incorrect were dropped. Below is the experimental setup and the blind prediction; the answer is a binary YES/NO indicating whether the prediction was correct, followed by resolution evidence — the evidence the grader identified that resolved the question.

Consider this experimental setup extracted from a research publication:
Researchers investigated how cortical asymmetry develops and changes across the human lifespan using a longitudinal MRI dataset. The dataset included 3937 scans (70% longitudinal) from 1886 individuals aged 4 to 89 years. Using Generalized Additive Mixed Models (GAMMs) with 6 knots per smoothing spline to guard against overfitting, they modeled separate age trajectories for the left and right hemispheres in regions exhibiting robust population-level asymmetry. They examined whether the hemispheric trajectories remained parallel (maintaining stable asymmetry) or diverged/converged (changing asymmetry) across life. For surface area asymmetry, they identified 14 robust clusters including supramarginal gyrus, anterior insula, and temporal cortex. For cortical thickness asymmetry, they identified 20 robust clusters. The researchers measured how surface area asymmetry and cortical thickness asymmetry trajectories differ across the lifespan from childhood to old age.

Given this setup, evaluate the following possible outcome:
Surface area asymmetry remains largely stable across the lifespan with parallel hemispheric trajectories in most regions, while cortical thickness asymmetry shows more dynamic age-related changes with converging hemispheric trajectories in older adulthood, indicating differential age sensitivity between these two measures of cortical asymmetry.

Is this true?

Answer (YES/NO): YES